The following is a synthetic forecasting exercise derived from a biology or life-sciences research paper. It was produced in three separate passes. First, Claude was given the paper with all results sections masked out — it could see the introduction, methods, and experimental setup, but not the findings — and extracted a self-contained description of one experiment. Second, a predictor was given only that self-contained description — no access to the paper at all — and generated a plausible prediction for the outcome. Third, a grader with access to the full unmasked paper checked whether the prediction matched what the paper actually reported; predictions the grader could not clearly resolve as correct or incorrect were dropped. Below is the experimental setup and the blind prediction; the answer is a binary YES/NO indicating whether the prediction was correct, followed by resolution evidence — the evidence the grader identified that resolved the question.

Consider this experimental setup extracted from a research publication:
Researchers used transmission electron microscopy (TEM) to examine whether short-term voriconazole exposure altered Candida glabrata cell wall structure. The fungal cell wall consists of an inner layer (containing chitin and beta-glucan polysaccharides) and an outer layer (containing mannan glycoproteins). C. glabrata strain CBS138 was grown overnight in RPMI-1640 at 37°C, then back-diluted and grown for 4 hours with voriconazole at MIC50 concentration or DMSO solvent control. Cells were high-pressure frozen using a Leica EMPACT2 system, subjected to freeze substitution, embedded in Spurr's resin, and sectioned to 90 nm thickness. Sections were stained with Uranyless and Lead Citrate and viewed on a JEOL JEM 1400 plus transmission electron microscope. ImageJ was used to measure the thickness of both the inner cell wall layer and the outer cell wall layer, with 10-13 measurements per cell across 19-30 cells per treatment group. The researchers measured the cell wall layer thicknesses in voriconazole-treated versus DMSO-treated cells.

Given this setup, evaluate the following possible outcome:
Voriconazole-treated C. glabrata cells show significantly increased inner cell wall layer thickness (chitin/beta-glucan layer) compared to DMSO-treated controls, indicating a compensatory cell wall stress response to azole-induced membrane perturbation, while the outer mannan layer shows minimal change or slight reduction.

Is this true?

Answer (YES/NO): NO